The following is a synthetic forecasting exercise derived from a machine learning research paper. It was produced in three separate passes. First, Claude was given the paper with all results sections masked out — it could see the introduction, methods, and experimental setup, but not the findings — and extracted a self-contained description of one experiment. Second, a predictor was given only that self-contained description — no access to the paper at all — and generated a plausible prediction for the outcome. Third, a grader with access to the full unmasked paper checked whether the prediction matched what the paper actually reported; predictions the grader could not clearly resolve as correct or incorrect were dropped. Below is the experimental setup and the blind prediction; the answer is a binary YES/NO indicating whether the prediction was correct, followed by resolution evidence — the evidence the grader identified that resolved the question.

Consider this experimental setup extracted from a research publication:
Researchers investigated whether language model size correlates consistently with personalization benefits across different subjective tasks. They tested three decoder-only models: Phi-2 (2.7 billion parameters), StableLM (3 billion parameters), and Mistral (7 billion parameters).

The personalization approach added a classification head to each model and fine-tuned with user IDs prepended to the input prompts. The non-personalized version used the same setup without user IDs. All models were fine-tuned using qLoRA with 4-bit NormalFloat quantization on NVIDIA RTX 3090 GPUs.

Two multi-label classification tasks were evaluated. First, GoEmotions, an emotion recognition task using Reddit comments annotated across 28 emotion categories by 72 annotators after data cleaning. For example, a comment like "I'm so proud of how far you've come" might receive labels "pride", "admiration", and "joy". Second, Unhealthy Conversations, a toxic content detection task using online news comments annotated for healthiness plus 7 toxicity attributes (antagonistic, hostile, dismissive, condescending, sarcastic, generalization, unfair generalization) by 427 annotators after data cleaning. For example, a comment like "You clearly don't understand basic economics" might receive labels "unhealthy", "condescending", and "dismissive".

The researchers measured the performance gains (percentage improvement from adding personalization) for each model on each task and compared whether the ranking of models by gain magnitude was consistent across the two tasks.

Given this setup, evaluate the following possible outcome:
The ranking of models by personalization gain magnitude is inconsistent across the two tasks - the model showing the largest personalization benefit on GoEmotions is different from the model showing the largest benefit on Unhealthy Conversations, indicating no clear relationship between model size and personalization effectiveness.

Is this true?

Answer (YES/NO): YES